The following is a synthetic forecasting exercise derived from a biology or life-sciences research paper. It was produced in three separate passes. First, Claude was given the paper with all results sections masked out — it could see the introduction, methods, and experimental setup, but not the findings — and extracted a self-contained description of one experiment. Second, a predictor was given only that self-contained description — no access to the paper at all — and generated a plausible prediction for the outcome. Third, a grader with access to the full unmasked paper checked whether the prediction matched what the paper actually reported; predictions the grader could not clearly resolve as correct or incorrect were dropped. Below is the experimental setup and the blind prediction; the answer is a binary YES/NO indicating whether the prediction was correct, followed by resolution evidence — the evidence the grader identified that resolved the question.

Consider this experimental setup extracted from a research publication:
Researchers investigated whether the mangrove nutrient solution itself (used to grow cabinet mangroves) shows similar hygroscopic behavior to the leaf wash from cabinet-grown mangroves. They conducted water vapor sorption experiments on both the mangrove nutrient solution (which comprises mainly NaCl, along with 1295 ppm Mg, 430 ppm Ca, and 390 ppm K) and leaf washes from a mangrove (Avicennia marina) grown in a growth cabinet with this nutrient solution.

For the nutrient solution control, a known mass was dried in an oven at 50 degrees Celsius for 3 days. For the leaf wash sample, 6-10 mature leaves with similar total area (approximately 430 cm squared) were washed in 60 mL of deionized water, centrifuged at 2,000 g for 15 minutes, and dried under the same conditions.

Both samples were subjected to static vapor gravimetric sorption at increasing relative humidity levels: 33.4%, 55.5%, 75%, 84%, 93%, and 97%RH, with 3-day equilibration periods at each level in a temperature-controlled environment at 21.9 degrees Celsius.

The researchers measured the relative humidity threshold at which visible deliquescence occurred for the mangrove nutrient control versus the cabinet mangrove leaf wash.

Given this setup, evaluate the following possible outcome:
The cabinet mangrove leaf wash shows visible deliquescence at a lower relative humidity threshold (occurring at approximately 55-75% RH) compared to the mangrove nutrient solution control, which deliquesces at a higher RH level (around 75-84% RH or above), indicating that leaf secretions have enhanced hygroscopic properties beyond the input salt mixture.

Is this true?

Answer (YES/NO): NO